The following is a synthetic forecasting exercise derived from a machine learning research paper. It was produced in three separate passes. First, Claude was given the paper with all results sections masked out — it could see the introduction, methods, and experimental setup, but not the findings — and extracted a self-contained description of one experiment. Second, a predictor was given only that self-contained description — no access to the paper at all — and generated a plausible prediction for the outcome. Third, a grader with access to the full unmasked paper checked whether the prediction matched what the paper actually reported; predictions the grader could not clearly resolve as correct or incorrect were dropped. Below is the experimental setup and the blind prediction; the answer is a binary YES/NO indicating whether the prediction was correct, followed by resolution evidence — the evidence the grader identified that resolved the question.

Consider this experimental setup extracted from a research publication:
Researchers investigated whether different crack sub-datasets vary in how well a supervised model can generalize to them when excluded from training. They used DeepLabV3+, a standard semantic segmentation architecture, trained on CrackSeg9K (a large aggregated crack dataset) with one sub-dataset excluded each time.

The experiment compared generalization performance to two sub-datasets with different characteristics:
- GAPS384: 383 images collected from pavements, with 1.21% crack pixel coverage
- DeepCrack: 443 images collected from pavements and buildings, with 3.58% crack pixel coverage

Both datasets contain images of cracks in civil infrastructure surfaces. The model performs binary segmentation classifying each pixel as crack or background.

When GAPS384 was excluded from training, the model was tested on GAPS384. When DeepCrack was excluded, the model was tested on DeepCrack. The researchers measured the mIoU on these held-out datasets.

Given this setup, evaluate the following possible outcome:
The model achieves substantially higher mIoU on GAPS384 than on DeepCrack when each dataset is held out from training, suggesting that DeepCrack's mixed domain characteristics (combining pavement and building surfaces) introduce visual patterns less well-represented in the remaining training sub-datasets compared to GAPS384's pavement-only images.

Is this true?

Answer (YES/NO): NO